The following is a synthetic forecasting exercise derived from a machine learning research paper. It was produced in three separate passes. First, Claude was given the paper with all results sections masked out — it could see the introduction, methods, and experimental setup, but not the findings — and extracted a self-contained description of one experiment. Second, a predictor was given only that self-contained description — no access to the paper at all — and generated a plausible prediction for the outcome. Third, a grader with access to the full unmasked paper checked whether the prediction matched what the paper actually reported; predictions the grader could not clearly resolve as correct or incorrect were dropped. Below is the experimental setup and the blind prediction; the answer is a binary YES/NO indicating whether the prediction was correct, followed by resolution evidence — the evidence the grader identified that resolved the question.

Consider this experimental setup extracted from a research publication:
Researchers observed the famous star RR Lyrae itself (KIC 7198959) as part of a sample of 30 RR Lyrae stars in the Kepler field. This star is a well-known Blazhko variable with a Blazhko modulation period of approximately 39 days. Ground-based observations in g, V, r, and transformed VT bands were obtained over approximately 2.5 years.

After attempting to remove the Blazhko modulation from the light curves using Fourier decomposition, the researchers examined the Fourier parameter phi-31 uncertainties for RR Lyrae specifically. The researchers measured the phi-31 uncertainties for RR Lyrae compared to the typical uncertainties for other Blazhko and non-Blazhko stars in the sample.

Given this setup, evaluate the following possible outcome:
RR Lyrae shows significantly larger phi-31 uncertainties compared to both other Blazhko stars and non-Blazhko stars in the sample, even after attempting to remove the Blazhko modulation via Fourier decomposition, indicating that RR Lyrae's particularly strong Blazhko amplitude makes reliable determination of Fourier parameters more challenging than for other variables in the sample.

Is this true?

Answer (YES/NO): YES